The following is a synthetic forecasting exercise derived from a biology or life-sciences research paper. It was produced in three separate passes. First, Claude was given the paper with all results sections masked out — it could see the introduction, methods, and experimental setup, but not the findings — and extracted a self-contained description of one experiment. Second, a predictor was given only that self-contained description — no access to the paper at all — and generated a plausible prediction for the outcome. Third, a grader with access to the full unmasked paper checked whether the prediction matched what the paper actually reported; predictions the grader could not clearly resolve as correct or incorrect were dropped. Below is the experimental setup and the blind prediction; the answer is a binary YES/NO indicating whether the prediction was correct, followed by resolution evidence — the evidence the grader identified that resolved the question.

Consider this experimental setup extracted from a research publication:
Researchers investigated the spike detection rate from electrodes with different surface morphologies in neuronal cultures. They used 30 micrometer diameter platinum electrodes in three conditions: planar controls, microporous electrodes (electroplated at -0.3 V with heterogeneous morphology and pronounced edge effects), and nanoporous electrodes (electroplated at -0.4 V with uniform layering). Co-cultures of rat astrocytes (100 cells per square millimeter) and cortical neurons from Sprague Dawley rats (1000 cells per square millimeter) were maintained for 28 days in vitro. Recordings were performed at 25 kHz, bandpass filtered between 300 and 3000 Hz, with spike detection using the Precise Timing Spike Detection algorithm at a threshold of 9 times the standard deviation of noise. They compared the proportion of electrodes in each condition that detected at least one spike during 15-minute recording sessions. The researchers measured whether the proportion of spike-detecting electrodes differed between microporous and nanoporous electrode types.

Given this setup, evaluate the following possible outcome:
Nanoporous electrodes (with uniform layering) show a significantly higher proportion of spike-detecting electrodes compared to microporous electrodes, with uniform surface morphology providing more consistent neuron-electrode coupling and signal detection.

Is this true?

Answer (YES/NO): NO